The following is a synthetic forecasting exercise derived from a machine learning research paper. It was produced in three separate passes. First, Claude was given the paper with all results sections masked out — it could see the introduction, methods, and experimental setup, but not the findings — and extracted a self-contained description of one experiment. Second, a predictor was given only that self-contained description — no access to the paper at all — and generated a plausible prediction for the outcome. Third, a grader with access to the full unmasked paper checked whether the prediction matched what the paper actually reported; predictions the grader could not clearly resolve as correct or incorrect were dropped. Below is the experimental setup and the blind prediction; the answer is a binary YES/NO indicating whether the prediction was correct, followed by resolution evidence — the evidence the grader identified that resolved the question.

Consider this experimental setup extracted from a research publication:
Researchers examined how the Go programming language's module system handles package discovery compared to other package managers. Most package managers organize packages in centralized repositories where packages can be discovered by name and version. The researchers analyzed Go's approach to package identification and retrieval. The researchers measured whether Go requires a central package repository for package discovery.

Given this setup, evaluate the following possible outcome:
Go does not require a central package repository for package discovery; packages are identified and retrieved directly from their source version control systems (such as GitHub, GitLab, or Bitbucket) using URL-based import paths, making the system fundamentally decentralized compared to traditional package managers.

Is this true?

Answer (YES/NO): YES